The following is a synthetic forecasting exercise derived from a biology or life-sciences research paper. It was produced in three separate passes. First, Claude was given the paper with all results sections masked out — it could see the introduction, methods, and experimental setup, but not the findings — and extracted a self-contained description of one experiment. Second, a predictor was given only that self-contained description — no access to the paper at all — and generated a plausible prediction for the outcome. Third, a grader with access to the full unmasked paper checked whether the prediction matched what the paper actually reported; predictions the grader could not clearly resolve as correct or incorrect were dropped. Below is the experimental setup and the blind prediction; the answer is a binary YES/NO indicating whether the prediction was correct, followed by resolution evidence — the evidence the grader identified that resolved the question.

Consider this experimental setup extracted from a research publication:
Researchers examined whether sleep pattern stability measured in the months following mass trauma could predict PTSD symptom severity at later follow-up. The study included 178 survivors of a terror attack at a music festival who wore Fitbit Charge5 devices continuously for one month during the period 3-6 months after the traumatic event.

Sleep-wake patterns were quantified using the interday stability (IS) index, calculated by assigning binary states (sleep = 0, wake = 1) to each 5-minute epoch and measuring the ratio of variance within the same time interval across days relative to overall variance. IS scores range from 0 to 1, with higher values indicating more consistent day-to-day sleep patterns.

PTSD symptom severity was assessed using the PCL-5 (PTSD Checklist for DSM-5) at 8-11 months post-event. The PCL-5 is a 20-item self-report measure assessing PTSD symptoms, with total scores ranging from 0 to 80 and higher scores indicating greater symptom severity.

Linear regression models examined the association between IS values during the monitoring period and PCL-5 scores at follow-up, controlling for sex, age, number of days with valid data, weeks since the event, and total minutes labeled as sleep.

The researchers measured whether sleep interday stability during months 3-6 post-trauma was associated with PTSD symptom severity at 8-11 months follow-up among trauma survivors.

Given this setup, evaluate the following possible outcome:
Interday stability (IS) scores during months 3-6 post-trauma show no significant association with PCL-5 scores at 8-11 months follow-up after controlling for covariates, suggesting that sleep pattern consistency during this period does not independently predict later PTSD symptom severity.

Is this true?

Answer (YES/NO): NO